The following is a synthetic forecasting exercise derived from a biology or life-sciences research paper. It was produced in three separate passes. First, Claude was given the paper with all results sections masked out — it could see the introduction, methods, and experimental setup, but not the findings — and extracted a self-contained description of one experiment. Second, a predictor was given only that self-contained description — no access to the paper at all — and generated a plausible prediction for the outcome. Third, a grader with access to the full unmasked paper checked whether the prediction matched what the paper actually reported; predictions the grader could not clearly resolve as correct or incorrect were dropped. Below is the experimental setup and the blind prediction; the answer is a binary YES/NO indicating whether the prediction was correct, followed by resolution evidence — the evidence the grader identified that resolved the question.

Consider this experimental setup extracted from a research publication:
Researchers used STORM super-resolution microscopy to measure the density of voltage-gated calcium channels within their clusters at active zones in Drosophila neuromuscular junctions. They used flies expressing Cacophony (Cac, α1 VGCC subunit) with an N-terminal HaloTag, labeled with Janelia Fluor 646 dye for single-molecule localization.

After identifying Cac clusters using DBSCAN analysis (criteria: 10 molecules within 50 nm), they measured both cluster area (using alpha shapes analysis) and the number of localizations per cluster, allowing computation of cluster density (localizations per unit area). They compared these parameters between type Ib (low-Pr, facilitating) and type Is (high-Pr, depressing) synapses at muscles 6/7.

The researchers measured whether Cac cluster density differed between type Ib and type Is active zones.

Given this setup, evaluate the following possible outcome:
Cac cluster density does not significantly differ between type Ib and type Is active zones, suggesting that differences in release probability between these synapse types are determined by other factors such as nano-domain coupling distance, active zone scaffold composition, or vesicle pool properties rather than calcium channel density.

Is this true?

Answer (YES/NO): NO